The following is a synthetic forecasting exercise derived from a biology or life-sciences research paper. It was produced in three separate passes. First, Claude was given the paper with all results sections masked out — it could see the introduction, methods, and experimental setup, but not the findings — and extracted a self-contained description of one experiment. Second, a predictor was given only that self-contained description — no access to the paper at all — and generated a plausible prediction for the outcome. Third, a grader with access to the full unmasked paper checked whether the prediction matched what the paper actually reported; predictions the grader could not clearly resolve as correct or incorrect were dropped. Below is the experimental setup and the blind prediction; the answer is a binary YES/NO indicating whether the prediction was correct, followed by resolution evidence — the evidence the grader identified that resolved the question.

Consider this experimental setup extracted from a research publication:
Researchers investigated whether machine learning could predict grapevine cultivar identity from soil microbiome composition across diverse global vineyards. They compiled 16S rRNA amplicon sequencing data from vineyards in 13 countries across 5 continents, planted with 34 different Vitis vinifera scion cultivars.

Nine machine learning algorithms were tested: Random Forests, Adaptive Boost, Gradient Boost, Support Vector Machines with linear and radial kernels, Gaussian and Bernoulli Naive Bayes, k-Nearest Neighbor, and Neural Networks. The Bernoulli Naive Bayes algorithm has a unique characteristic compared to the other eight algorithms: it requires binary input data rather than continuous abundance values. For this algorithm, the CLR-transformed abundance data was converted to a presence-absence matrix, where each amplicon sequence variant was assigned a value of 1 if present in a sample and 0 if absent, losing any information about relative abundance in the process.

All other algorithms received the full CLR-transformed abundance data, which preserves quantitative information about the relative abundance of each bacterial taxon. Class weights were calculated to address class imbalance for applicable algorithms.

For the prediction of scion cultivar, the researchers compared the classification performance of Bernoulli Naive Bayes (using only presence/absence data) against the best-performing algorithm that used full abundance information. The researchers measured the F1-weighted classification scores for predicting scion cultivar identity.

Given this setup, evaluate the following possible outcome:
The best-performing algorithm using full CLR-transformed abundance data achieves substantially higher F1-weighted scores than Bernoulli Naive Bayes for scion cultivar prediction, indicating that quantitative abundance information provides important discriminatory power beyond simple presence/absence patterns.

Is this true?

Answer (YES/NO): YES